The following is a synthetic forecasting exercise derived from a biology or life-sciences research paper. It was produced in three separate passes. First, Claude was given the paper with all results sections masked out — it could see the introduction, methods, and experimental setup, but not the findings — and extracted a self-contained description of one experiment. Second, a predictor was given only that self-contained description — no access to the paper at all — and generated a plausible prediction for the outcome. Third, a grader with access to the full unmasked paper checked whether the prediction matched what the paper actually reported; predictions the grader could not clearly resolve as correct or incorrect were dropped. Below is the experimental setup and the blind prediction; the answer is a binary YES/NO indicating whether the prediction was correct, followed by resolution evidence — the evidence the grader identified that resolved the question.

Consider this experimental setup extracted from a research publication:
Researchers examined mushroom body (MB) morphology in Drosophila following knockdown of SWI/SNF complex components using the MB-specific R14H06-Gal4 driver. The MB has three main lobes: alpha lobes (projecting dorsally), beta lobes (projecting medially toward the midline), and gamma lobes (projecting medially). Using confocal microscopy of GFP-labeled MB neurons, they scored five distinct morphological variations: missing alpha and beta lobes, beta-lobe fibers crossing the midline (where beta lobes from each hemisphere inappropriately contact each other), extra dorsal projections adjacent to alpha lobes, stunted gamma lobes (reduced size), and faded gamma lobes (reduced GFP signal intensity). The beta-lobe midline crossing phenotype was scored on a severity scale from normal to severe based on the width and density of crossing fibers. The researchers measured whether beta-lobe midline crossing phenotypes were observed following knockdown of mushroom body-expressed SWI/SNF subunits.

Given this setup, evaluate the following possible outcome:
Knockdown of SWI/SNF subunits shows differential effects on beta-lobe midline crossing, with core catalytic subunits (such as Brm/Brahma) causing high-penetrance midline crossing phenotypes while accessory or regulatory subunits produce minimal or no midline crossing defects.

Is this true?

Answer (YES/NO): NO